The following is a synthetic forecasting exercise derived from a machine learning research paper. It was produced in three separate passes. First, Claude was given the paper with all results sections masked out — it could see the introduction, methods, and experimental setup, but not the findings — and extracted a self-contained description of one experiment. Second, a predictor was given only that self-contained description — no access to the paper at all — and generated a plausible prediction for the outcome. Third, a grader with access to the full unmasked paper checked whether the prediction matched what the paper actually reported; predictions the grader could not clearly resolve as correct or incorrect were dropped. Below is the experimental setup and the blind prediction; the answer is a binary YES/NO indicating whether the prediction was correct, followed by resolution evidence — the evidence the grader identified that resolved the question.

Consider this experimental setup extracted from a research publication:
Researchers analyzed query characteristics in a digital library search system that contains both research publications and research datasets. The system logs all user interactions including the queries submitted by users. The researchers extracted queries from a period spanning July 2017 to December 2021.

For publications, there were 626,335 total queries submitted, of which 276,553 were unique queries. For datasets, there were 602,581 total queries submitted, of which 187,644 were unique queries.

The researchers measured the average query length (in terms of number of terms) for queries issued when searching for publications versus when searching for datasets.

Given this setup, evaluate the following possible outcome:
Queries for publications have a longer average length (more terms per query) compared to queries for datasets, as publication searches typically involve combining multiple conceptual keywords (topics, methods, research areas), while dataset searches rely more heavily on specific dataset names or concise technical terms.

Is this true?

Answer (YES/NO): NO